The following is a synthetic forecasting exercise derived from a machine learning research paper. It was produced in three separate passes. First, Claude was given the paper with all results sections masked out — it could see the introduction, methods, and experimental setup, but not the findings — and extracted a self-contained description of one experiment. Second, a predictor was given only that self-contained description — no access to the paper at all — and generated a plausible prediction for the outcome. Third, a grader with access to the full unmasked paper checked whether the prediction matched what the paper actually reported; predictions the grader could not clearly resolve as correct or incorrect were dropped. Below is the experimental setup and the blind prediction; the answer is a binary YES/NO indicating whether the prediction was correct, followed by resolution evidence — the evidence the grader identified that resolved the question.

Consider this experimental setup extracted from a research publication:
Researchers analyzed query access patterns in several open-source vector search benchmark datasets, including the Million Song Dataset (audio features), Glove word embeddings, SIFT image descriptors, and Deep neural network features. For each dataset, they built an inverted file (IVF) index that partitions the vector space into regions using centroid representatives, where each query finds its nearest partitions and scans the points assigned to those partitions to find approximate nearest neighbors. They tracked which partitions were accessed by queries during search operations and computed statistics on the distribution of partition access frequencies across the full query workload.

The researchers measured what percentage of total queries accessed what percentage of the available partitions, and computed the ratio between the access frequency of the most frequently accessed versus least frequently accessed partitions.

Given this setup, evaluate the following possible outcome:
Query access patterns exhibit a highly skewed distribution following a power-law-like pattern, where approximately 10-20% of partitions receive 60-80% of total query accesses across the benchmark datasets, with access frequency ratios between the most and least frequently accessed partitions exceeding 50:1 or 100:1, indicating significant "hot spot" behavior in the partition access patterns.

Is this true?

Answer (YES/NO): NO